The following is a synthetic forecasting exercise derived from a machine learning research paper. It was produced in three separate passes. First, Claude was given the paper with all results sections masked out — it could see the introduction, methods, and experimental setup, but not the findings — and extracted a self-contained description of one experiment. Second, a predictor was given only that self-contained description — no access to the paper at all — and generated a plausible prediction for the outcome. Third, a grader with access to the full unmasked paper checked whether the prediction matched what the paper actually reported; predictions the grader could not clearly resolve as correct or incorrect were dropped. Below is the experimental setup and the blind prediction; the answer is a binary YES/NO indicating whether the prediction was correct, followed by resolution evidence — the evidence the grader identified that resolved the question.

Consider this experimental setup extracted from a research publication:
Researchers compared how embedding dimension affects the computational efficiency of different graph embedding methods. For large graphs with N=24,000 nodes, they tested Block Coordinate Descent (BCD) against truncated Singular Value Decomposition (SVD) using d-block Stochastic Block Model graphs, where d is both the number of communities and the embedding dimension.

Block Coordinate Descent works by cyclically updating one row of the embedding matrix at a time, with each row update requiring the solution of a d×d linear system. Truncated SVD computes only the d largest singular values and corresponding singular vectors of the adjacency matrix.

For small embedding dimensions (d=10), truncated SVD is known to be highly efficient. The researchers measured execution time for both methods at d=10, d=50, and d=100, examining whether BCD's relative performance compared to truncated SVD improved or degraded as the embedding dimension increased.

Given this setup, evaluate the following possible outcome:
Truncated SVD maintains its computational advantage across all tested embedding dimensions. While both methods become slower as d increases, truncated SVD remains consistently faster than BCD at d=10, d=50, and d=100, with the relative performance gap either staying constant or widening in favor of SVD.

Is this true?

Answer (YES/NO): NO